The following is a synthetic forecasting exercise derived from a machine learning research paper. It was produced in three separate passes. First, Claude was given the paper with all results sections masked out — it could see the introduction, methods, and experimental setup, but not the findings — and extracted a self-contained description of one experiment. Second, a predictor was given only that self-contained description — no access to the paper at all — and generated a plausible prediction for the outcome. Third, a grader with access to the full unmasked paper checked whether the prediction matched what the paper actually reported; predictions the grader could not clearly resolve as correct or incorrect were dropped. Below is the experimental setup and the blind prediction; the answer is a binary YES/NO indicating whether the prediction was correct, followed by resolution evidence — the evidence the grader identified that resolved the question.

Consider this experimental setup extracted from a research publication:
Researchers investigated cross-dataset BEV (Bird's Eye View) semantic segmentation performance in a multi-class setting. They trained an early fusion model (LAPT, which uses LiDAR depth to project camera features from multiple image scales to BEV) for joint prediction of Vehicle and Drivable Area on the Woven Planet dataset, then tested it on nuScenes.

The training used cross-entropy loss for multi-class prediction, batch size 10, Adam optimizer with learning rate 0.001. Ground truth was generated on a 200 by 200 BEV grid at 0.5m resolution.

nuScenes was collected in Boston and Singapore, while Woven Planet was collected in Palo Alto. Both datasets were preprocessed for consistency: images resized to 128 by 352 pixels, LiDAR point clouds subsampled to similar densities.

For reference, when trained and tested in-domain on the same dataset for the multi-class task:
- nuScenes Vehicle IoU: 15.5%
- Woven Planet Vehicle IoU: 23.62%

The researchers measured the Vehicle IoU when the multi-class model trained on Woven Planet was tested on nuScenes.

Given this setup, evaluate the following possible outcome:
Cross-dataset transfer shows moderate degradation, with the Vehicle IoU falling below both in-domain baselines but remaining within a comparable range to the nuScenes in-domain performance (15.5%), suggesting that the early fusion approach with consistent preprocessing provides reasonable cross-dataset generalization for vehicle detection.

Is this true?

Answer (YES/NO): NO